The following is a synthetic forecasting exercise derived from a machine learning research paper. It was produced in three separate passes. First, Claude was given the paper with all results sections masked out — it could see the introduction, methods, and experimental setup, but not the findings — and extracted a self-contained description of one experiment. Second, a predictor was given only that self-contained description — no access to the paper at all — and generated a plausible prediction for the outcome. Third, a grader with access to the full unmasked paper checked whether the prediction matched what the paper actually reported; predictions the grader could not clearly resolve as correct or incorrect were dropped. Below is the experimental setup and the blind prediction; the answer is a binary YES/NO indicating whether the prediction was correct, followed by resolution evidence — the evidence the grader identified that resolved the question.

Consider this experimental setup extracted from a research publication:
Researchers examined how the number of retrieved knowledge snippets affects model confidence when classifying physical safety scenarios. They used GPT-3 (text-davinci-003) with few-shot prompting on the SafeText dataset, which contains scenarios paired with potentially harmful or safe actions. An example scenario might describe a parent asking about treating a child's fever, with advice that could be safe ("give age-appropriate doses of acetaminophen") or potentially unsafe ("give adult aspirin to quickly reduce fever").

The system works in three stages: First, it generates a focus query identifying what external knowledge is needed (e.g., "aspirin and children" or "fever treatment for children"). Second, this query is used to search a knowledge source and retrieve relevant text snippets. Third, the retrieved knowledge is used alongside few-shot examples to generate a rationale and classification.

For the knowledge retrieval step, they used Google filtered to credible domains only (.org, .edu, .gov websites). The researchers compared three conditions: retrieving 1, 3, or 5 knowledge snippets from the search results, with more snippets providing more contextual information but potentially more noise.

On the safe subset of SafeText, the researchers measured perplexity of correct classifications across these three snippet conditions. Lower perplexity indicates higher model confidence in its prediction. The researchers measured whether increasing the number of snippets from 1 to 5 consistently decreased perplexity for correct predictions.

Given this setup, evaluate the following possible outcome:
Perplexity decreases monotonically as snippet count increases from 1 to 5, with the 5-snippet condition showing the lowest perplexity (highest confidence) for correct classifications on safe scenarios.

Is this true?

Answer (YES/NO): NO